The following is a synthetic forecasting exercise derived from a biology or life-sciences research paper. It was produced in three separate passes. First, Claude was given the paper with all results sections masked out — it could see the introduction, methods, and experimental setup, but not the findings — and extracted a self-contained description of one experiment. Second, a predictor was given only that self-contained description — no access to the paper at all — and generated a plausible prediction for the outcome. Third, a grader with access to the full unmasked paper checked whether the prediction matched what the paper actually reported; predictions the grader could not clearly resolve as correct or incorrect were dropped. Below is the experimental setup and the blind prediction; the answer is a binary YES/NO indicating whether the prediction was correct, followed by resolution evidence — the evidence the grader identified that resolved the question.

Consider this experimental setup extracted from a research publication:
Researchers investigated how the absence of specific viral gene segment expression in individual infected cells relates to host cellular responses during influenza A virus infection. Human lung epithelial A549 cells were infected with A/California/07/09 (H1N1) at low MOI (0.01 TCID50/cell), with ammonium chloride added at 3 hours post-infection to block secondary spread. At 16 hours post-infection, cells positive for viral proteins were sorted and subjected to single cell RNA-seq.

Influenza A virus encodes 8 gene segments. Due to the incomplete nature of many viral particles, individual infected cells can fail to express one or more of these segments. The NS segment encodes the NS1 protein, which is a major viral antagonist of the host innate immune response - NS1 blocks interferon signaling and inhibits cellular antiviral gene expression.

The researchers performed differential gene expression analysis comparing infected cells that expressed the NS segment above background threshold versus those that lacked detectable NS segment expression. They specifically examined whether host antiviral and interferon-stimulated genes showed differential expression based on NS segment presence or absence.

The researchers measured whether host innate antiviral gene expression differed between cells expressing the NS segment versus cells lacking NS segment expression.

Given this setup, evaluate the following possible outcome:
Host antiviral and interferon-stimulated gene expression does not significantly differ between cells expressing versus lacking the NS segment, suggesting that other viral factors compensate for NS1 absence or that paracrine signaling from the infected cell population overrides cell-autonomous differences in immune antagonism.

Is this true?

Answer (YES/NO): YES